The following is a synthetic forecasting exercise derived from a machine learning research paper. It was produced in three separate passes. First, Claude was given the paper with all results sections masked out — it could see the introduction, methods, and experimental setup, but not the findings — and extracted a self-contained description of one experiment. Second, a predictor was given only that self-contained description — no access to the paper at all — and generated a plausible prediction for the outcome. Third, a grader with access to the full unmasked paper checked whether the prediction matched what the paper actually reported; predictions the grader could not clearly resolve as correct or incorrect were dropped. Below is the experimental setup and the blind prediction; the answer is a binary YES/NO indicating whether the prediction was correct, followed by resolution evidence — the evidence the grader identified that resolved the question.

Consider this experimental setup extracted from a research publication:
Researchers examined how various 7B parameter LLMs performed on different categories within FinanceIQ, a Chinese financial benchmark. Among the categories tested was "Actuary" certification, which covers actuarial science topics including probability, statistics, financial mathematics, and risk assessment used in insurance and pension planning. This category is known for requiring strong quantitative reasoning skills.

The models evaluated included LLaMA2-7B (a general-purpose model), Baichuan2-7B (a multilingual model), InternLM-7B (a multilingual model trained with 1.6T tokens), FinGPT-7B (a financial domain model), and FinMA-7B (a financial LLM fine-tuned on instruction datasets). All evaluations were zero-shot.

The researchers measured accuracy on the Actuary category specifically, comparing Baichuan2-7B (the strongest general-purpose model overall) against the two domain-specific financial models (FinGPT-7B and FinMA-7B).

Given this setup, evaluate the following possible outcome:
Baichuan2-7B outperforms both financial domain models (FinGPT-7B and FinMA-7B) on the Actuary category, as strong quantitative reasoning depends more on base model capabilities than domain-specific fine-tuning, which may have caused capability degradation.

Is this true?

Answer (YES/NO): YES